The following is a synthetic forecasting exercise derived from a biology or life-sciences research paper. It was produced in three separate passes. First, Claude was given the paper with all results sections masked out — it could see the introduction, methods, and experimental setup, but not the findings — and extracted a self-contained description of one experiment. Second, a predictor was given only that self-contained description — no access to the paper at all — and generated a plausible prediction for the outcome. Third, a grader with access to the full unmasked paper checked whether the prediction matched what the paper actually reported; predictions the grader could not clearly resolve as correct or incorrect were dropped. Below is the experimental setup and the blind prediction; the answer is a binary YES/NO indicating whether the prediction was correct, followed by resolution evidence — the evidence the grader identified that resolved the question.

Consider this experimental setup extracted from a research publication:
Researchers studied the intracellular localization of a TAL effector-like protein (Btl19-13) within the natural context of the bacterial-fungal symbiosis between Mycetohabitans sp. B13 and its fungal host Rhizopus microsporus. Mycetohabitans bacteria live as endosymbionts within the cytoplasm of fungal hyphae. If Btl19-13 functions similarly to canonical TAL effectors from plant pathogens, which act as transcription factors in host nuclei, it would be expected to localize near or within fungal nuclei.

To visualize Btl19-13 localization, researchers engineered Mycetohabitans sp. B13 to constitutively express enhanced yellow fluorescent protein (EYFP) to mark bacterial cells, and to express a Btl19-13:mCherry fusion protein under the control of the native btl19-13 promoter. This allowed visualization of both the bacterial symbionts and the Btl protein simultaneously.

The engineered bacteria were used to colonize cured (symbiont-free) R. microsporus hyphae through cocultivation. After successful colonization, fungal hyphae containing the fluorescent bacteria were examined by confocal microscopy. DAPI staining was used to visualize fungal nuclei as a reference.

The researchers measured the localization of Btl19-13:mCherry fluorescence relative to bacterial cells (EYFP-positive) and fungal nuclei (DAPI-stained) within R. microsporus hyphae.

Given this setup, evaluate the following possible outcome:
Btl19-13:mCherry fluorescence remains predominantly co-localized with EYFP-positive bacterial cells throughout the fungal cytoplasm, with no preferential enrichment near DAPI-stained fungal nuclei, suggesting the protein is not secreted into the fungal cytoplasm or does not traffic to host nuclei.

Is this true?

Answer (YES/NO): YES